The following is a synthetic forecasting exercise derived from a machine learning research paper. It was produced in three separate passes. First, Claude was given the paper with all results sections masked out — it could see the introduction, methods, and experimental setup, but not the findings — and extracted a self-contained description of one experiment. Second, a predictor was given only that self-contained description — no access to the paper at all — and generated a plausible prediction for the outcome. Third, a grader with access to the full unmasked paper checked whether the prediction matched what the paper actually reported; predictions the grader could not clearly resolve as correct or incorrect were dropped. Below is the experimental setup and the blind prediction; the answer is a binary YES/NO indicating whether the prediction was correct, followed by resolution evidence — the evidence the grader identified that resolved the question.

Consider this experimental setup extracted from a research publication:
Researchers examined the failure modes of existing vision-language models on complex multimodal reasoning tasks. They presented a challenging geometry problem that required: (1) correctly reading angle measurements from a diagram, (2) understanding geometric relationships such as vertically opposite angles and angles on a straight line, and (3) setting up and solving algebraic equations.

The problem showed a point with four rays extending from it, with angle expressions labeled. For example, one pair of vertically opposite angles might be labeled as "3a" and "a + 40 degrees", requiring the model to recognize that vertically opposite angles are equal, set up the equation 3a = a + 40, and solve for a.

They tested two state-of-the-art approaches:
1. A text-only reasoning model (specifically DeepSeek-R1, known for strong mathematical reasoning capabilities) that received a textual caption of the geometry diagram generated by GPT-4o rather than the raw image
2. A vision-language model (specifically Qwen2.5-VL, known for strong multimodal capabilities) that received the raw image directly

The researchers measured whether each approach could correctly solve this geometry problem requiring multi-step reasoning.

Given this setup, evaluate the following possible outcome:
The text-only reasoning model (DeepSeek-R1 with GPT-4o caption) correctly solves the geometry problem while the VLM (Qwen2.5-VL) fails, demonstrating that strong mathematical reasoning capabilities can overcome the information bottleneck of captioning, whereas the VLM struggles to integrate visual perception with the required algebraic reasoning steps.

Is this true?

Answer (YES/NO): NO